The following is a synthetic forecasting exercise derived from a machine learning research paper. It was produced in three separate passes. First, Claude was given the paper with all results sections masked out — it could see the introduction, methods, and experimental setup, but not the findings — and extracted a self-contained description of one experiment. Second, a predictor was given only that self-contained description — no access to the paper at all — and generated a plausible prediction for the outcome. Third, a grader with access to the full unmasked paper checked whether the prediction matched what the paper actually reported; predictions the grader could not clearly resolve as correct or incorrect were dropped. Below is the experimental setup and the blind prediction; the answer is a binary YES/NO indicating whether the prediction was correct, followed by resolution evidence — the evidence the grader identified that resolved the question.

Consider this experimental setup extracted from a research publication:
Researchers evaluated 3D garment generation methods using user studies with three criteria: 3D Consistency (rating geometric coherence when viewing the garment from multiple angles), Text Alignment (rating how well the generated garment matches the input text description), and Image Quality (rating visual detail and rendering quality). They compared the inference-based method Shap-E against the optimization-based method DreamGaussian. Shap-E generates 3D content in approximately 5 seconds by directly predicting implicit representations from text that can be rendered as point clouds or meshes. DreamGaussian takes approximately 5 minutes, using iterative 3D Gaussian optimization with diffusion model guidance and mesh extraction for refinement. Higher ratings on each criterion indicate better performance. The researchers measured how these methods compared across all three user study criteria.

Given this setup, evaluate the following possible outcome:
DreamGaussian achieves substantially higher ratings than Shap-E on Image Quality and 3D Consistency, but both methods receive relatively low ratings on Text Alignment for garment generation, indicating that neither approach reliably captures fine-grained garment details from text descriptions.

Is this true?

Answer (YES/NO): NO